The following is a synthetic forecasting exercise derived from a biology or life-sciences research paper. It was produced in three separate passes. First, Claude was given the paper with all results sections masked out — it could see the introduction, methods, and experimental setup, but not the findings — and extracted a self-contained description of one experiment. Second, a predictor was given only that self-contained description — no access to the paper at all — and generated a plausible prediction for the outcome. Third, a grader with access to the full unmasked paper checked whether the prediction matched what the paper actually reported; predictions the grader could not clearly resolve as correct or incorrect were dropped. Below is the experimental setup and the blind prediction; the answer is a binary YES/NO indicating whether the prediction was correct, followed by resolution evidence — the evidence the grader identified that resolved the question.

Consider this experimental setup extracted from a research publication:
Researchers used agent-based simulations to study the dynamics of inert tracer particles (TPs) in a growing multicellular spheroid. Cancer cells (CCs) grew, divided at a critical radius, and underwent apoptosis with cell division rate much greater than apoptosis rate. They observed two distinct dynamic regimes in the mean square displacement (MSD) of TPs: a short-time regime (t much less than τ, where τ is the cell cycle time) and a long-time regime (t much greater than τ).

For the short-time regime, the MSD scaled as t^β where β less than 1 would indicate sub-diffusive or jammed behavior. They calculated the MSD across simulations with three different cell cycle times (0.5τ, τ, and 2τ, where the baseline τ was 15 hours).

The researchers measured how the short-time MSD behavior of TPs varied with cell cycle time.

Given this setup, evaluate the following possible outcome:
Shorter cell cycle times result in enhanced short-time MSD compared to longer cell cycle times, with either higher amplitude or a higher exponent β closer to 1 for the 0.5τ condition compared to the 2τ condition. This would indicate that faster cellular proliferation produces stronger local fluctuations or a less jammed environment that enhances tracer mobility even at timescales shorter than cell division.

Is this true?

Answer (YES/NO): NO